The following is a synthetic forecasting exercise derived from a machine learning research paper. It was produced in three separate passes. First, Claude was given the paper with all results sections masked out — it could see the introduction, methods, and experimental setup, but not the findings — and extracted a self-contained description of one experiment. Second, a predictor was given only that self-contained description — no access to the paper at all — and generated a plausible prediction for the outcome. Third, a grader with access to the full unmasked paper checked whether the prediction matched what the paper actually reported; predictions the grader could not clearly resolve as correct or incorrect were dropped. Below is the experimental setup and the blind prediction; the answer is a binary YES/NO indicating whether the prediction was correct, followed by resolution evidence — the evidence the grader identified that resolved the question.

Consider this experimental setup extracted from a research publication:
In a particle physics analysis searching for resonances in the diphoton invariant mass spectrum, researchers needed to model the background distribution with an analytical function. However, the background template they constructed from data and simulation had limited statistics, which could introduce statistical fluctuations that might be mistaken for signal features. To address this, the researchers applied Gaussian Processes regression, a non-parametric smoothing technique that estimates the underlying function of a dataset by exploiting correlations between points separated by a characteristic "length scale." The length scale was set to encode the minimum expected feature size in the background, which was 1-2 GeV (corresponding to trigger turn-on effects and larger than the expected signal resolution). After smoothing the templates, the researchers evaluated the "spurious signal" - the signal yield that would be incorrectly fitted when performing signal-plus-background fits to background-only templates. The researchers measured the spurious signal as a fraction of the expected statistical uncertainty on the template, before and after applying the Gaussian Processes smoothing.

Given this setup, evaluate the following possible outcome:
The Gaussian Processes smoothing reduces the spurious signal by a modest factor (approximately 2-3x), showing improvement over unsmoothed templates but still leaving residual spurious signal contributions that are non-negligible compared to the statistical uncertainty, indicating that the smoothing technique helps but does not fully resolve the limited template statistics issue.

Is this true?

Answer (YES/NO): NO